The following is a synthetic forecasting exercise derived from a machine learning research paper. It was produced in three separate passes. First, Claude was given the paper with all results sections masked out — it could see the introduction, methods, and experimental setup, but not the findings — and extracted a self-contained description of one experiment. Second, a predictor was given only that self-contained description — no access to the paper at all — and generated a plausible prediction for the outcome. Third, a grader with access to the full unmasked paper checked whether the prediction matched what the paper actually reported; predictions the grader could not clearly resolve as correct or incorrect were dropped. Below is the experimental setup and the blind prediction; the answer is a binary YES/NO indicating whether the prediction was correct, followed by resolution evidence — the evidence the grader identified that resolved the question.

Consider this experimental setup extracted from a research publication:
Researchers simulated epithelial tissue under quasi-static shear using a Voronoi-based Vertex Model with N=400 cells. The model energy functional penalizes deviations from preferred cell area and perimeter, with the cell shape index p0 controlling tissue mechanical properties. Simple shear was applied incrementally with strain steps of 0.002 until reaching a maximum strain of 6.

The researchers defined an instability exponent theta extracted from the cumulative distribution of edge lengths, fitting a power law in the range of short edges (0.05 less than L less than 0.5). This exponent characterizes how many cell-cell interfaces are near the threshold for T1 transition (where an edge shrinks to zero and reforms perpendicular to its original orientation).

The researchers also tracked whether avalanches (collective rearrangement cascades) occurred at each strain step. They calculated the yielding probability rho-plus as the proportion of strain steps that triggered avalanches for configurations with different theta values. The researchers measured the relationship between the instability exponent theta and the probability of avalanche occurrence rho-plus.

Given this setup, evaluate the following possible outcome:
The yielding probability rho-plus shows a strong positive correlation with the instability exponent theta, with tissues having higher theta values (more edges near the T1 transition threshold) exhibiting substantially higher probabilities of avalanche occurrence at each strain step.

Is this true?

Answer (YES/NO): NO